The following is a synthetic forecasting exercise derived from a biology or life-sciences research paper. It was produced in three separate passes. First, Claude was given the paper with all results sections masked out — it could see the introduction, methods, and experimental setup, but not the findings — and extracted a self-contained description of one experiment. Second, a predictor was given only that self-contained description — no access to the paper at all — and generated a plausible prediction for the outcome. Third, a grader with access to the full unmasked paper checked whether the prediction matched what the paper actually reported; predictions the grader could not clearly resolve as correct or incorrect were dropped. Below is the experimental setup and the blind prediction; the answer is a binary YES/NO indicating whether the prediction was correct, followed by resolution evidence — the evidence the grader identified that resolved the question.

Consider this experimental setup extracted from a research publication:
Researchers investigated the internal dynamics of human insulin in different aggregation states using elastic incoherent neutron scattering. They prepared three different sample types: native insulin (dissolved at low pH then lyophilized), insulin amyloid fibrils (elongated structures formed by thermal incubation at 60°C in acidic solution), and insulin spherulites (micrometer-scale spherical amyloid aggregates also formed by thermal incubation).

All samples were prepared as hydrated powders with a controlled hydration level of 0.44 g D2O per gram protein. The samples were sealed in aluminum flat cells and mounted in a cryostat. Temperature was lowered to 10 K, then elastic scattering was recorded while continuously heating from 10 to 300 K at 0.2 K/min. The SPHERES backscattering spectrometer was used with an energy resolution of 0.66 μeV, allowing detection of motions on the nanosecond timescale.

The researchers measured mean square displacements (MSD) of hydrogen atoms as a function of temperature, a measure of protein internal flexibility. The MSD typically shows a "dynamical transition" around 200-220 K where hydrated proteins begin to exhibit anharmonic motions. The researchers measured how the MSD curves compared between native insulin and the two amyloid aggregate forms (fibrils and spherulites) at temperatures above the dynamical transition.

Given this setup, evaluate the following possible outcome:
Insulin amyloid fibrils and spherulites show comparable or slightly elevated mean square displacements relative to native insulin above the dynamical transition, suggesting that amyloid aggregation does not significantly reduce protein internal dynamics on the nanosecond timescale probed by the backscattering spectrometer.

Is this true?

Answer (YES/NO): NO